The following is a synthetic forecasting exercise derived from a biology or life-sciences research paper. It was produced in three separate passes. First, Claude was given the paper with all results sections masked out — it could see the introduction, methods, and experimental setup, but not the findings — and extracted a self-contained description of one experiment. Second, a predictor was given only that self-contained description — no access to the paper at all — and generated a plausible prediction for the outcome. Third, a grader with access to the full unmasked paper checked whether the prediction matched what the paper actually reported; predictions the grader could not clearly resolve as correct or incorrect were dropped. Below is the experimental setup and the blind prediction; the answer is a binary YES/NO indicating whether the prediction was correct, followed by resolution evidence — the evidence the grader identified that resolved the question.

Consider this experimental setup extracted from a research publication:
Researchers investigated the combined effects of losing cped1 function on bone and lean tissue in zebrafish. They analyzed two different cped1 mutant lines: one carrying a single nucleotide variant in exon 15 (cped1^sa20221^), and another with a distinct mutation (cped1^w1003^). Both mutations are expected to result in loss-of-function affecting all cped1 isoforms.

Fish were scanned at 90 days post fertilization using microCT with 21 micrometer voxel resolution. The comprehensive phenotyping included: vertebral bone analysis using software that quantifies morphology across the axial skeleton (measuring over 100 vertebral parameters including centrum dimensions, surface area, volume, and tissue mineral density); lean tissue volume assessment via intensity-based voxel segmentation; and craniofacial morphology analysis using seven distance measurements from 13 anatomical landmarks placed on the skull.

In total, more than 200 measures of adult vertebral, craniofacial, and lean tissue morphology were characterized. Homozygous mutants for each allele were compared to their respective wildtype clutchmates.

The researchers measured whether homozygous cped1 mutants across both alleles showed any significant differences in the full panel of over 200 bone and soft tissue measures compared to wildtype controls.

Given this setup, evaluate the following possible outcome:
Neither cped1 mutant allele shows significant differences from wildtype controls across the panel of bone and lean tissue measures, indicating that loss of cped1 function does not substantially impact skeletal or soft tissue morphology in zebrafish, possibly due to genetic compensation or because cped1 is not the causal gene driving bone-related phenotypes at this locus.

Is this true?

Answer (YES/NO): YES